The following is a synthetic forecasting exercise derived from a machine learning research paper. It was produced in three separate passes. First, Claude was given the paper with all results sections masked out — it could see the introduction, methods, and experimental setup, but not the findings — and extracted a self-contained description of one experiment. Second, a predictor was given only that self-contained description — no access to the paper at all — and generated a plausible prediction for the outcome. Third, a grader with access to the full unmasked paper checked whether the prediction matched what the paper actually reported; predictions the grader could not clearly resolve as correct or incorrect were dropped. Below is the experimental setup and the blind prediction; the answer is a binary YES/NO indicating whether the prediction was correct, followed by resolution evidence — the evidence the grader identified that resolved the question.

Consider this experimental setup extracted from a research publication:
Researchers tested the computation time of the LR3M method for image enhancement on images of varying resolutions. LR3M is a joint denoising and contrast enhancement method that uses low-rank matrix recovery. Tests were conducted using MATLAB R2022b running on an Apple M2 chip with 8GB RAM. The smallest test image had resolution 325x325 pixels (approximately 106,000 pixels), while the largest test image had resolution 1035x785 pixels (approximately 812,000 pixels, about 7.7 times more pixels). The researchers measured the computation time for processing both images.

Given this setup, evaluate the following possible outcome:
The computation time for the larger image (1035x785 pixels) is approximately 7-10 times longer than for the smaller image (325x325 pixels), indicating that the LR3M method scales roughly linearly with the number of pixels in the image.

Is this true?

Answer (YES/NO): YES